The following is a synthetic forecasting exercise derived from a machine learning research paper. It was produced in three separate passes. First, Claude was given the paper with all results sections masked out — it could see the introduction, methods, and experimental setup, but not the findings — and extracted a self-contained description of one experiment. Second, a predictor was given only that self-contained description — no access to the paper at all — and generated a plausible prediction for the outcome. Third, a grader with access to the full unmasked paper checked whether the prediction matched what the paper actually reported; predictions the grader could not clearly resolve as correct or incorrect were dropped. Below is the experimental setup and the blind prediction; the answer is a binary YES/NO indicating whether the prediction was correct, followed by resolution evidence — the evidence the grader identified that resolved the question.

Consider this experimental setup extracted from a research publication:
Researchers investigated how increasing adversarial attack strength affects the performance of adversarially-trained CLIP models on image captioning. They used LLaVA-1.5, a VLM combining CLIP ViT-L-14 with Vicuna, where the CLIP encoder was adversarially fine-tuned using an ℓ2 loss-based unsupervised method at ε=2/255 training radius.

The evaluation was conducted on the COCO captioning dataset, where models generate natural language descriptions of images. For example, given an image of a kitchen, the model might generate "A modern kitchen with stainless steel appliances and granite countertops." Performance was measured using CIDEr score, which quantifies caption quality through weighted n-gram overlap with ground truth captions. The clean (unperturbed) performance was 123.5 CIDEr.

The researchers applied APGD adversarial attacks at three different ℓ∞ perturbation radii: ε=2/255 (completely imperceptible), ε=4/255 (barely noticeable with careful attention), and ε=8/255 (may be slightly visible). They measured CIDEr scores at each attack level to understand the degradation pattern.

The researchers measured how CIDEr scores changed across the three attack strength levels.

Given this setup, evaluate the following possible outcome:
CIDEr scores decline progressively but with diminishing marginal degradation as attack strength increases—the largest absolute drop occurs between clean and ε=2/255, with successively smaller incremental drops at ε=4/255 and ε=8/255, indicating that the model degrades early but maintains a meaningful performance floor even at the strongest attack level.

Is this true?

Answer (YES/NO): NO